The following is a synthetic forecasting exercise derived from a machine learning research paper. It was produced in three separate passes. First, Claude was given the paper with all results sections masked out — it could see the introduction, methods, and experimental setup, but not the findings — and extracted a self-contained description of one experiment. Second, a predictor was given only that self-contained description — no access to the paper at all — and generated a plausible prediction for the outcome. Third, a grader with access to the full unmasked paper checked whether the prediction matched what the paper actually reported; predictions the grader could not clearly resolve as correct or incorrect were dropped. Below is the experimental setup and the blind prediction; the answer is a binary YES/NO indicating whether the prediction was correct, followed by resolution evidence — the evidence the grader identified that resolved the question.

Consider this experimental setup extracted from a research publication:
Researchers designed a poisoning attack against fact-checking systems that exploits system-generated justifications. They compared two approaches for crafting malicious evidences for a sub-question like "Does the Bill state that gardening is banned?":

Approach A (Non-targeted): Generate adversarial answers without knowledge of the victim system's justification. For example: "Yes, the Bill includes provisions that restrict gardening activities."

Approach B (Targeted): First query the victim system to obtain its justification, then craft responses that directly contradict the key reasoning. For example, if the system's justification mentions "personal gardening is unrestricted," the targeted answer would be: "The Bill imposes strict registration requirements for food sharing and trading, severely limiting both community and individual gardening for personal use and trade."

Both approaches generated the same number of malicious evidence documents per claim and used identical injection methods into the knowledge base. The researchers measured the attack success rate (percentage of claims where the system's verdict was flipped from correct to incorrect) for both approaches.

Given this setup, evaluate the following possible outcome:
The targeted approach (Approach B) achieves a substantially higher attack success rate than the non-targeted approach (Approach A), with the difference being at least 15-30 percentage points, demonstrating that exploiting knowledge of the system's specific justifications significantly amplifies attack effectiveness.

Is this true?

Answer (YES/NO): NO